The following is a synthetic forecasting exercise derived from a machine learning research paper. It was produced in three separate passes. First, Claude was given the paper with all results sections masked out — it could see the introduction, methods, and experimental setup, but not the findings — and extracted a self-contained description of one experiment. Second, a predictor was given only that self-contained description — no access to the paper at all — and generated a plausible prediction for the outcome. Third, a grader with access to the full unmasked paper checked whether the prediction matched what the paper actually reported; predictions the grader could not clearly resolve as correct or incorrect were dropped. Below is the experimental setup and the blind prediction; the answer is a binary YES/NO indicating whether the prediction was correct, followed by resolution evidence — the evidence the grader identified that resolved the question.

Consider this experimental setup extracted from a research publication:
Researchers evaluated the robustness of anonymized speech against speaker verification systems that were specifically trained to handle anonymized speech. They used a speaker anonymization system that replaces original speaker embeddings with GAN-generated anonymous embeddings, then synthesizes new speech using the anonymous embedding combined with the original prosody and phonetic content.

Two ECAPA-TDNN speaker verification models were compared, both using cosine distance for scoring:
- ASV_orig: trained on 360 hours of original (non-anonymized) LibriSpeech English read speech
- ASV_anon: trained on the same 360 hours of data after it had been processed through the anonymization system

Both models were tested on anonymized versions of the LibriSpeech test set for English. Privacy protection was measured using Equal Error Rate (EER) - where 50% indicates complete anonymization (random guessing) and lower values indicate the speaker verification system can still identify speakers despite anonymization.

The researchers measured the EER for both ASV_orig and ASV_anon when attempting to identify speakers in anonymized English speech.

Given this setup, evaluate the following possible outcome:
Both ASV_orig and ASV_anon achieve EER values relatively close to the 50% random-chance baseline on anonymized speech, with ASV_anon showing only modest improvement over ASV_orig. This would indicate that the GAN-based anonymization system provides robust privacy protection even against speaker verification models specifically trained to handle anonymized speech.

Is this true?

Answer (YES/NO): NO